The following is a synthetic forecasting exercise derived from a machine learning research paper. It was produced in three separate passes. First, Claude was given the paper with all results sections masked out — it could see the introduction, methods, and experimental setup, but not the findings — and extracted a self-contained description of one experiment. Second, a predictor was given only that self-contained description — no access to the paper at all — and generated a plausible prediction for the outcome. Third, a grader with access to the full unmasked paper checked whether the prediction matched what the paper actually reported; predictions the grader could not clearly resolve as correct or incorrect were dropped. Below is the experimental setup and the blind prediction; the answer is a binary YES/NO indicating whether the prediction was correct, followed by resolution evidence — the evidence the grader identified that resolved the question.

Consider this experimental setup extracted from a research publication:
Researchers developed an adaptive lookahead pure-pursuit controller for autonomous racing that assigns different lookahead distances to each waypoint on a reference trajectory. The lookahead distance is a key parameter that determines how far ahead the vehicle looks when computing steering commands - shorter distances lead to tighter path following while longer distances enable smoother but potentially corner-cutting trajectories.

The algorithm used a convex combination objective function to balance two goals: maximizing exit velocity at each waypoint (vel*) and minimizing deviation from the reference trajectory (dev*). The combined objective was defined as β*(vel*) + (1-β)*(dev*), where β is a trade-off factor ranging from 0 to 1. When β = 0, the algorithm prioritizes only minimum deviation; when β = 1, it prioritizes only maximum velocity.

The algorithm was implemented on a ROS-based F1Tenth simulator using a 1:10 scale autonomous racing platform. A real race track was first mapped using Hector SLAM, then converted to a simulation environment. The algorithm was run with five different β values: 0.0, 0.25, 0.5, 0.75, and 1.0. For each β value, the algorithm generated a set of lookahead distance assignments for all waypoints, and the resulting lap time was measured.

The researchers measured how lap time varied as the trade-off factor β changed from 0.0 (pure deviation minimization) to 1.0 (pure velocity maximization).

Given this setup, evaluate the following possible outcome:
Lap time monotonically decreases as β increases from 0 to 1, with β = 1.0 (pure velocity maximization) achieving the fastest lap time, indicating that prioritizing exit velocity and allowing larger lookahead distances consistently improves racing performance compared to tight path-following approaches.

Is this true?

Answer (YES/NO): NO